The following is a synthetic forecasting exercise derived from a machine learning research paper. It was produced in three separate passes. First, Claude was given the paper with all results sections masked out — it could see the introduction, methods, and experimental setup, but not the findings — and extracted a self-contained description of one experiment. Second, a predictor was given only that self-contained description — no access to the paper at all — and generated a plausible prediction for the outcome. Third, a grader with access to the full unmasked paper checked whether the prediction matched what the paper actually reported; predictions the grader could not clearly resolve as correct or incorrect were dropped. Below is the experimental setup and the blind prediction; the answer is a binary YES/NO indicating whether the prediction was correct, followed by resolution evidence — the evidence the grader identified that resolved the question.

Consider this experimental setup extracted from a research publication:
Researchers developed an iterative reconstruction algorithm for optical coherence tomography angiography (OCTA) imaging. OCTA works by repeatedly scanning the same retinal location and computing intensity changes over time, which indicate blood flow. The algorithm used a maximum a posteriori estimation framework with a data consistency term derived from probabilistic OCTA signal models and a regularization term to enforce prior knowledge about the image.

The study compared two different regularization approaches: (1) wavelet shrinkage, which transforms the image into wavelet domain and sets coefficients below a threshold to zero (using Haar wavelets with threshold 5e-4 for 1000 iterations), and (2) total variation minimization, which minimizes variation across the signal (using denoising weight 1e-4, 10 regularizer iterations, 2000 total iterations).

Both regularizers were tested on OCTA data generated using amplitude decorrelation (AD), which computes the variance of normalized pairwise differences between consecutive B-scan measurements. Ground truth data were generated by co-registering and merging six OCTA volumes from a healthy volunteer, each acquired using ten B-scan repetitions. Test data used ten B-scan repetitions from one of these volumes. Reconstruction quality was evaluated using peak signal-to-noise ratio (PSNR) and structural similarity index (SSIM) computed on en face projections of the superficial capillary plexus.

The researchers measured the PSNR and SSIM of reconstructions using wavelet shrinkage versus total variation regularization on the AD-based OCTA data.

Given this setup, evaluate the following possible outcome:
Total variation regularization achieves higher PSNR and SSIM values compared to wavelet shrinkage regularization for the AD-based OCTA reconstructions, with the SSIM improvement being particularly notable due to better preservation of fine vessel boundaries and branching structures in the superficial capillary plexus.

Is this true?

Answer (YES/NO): NO